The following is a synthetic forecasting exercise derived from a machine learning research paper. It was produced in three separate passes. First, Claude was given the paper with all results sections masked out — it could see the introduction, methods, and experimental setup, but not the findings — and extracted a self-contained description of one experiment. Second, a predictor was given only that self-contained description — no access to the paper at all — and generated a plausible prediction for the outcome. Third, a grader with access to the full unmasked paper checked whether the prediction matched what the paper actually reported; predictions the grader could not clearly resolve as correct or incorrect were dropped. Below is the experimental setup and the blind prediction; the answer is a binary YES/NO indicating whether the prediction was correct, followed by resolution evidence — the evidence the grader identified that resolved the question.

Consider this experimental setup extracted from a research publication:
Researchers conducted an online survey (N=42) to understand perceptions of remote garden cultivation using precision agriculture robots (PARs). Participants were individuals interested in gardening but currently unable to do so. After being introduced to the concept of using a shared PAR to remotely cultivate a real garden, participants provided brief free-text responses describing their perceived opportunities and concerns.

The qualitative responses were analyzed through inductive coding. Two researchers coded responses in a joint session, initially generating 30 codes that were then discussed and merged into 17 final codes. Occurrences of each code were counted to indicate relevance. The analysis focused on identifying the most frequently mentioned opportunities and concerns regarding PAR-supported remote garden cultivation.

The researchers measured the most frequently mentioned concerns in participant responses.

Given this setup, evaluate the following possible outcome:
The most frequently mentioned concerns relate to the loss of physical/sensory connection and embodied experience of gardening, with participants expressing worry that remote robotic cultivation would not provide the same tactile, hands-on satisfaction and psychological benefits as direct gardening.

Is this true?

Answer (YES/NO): YES